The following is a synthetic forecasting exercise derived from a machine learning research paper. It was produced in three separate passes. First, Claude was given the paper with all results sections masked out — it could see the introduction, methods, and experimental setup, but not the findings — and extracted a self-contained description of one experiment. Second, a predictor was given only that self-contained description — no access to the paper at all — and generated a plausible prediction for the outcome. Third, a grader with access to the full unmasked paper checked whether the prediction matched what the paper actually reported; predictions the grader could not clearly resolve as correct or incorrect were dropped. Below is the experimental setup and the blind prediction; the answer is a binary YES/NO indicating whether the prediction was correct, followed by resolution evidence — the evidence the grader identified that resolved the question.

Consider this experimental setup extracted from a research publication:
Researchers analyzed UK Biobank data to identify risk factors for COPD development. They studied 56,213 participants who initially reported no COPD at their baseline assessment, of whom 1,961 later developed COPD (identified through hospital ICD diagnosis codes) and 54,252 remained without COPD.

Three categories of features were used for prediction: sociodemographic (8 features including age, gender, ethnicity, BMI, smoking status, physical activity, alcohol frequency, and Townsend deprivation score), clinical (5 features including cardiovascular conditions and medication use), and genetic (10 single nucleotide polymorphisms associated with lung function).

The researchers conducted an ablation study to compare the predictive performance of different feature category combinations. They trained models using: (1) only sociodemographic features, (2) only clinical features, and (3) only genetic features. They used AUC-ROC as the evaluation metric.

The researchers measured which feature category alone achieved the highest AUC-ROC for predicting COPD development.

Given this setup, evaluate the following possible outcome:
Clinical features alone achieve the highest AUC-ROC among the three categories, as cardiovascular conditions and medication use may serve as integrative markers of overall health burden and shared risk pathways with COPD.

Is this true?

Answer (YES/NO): NO